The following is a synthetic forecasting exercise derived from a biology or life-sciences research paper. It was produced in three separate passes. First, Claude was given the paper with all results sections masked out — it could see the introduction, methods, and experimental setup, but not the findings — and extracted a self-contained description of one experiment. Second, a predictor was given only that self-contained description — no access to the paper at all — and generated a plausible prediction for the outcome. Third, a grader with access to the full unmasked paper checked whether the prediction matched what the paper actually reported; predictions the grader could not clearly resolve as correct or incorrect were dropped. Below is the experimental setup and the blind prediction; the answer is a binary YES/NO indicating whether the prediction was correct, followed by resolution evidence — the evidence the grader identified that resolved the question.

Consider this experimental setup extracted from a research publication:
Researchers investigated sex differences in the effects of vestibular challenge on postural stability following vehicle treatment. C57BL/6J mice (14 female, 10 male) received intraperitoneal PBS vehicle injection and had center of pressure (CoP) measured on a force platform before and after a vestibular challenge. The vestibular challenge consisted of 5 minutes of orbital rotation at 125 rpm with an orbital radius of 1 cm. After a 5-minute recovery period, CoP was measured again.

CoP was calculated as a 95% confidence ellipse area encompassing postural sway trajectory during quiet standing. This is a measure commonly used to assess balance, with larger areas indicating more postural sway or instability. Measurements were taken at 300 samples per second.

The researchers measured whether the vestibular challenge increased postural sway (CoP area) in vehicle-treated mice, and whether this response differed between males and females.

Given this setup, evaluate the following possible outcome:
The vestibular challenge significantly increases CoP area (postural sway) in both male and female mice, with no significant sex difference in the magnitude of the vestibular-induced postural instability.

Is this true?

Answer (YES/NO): NO